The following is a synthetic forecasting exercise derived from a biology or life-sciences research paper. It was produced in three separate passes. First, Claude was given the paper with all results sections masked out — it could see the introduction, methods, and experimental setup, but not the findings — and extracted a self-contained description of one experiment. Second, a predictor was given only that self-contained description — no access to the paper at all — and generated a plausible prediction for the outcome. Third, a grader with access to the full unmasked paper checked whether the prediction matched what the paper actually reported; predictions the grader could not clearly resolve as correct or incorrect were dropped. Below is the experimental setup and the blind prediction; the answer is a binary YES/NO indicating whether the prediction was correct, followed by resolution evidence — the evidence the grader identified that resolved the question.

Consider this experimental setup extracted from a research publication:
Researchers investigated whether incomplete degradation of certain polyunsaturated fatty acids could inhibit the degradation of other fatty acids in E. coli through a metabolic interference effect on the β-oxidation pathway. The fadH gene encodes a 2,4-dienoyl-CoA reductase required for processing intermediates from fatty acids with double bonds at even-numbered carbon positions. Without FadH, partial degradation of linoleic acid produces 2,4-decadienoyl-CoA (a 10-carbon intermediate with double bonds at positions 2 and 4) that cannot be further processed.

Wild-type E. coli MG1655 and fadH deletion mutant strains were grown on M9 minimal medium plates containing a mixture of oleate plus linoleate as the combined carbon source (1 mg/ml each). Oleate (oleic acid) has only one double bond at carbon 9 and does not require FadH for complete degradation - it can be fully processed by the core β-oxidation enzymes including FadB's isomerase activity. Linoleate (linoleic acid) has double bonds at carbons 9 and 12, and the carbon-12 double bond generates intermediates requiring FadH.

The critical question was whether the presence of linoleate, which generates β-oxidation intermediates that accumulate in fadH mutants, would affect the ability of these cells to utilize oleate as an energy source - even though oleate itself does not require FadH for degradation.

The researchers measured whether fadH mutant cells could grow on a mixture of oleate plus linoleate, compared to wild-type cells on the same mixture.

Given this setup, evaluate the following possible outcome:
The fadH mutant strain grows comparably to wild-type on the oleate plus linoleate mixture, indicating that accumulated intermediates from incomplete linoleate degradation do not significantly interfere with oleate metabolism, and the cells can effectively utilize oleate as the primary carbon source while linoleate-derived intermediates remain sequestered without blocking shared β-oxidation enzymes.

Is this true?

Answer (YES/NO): NO